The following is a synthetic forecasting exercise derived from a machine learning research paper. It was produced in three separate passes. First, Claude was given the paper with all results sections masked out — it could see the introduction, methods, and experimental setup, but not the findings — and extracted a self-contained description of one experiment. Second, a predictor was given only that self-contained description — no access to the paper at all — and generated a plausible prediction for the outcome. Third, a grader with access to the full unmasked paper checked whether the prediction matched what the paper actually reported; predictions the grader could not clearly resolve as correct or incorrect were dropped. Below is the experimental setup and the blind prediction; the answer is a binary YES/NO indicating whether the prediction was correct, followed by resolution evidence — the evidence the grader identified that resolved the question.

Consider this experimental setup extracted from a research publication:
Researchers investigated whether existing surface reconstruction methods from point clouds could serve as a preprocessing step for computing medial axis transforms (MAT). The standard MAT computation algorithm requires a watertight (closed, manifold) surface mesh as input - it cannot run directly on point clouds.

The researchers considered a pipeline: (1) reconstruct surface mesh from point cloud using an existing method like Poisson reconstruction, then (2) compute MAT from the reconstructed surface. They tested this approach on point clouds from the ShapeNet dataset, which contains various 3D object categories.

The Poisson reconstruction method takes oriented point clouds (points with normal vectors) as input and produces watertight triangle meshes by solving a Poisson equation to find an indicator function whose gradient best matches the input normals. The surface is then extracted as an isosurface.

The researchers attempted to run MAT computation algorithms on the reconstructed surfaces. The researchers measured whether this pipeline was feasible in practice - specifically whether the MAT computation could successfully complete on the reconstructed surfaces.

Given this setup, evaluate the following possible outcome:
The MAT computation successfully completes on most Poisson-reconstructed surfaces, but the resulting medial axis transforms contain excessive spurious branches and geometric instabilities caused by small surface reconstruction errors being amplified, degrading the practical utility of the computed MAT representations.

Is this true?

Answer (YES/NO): NO